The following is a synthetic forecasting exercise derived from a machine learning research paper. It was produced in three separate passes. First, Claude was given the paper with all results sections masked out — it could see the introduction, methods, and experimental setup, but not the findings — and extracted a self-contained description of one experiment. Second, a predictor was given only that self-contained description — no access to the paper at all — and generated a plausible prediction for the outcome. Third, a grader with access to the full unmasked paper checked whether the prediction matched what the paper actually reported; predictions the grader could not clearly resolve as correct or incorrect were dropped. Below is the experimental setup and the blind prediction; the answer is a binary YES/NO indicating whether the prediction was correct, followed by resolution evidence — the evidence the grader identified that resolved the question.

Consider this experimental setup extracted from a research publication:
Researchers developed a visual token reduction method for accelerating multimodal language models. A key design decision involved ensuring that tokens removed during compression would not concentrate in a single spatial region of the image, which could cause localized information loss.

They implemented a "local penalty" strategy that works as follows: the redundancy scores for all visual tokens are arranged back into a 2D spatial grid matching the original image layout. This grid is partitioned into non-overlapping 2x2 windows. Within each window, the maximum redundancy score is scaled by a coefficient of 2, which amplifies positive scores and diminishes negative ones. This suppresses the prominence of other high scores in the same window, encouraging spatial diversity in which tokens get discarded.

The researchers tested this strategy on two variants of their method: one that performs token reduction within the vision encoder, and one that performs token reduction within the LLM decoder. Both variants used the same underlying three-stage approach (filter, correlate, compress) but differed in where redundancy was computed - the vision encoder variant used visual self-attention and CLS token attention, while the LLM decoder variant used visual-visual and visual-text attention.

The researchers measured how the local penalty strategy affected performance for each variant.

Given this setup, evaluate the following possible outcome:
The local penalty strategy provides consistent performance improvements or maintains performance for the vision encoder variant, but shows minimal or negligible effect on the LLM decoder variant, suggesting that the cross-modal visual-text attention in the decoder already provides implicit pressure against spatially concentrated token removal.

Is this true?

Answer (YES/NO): NO